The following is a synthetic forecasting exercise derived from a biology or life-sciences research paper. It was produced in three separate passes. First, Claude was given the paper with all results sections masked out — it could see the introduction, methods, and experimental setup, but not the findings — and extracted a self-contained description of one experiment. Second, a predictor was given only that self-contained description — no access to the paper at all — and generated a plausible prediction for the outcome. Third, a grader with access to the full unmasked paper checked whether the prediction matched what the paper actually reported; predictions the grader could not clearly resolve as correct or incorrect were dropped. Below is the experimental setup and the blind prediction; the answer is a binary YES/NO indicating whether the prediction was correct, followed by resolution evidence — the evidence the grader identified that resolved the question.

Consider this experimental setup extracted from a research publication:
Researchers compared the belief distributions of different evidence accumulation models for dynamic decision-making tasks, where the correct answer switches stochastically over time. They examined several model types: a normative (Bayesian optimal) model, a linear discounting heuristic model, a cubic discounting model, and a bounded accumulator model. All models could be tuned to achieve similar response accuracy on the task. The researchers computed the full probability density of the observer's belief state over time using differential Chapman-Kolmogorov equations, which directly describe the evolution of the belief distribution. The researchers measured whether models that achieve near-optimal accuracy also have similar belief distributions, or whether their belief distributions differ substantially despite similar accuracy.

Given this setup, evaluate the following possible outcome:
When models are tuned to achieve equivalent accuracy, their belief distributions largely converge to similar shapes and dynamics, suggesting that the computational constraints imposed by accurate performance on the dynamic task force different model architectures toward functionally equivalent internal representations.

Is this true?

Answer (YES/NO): NO